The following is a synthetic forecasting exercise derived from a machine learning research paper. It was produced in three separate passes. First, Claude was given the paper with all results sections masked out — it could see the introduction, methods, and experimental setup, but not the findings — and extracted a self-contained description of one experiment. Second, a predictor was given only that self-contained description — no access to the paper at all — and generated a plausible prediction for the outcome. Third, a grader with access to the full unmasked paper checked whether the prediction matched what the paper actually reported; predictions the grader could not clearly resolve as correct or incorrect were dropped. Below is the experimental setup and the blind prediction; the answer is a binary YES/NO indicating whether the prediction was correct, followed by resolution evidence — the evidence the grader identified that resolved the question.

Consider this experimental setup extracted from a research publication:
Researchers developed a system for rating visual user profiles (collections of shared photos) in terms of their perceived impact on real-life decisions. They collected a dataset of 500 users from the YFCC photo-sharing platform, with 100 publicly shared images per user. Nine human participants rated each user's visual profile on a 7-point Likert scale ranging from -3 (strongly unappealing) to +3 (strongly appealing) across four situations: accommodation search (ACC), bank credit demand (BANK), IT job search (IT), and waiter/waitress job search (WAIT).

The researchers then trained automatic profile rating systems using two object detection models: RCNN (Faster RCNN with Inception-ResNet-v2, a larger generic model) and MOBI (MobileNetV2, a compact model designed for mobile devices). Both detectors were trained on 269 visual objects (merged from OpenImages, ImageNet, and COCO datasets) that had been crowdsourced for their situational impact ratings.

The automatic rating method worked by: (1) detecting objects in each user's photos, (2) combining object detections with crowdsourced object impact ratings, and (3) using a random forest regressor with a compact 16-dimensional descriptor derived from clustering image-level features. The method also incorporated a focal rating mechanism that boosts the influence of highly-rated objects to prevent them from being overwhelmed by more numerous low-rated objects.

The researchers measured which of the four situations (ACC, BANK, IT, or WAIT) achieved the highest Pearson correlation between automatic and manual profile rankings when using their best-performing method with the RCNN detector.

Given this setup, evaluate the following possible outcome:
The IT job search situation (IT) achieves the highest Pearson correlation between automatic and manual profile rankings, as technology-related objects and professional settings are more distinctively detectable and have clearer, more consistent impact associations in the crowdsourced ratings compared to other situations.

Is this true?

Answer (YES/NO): NO